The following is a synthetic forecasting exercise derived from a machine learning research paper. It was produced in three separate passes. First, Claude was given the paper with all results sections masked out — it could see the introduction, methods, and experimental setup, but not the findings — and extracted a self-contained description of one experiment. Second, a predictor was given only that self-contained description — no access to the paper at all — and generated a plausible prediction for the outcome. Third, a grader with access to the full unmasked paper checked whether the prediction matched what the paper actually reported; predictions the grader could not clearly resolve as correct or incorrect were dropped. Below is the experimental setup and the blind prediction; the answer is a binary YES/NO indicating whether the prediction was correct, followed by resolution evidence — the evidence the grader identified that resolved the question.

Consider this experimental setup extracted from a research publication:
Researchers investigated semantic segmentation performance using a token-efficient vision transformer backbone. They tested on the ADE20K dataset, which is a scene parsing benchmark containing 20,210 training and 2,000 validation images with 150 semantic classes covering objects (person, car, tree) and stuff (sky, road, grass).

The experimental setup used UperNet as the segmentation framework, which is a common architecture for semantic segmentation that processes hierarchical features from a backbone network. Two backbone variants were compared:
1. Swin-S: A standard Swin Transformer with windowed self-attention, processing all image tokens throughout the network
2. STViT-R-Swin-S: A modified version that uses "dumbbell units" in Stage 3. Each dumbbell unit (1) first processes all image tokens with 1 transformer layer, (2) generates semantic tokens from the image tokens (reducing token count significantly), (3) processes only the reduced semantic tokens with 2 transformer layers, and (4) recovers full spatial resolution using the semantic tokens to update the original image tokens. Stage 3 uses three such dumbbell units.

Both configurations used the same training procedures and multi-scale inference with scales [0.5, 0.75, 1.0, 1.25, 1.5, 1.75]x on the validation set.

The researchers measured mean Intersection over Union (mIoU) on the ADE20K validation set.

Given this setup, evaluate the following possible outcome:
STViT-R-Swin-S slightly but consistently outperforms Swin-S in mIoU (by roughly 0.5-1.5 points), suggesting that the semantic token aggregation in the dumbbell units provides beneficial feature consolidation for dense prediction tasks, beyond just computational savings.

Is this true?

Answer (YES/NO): NO